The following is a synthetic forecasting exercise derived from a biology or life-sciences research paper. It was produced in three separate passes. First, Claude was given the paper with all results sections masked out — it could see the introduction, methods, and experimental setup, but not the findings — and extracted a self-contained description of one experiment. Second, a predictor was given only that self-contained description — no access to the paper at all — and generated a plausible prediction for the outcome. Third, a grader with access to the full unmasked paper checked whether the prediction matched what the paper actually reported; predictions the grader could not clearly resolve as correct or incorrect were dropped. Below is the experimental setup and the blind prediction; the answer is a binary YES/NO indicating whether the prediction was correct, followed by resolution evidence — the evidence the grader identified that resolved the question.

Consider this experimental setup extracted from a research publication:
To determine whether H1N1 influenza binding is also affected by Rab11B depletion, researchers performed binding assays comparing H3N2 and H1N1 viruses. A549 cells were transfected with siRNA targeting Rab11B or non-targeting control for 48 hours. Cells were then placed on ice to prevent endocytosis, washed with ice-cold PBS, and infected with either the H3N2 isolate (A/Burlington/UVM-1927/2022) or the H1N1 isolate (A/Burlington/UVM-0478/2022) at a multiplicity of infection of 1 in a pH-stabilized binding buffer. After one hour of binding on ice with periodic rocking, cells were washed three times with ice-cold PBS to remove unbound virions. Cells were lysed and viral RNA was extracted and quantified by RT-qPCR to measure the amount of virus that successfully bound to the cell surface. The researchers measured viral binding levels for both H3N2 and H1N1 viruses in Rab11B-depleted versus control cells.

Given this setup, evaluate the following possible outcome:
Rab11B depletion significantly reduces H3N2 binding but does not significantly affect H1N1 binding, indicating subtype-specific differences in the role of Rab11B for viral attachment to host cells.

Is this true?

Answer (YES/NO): YES